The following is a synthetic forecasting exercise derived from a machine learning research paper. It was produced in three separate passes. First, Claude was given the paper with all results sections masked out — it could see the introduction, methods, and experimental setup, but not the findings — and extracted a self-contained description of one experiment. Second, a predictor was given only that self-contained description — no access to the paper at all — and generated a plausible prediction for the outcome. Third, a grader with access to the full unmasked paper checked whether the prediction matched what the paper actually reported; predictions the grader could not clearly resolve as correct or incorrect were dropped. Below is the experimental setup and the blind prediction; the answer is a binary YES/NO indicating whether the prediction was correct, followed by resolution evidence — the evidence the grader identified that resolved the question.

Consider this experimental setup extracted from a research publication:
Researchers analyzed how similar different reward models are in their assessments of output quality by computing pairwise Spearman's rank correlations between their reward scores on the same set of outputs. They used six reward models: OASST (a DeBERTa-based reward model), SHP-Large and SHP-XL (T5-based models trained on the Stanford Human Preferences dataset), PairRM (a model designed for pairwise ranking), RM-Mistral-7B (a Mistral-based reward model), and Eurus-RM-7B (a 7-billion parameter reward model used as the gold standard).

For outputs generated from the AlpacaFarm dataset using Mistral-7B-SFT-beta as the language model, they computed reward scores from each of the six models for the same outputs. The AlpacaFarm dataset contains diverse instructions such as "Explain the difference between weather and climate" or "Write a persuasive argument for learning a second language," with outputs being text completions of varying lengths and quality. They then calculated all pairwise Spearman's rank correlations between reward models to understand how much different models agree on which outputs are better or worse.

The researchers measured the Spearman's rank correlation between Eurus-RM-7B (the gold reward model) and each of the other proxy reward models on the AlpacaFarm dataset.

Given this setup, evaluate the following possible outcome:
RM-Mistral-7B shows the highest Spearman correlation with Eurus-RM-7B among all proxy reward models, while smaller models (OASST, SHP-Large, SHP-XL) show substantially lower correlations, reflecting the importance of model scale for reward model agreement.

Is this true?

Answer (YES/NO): YES